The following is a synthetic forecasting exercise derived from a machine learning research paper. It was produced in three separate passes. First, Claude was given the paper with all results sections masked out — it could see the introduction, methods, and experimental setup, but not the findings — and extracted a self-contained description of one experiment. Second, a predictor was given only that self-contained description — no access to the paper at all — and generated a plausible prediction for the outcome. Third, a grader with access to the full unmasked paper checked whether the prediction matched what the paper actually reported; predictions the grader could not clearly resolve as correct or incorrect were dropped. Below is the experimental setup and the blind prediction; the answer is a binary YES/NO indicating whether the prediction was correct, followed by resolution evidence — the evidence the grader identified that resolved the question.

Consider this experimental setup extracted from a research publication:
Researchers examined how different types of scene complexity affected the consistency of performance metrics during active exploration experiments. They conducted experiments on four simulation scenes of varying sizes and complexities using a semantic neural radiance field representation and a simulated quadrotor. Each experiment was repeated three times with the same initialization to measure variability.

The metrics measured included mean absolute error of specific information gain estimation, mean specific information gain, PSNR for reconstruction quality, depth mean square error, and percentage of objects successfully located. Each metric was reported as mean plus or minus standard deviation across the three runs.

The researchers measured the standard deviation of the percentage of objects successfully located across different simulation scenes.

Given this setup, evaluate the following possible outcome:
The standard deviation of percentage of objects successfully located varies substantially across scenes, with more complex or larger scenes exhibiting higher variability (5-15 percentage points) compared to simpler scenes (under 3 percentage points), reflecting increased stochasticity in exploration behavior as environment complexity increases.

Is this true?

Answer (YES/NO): NO